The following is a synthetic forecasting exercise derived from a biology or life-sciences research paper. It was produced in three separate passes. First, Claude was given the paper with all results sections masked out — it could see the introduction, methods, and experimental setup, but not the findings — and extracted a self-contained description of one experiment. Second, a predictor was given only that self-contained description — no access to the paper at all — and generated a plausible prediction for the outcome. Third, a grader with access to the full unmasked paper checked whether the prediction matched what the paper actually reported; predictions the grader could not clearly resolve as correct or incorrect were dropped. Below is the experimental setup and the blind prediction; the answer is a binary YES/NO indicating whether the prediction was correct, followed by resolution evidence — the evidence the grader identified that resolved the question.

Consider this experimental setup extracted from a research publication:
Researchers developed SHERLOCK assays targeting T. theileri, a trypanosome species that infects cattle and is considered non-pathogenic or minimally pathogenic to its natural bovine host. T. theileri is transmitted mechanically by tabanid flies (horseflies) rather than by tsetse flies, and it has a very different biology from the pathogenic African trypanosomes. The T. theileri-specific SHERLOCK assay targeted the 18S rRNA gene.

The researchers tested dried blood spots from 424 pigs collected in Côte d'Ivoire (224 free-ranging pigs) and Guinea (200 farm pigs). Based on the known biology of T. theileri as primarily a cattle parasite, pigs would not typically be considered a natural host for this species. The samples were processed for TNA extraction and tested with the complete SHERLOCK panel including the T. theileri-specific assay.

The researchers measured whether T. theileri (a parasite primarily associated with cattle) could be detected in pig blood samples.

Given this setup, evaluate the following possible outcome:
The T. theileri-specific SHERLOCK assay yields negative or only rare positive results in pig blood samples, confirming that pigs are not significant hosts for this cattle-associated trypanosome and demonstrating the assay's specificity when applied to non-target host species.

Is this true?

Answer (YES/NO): YES